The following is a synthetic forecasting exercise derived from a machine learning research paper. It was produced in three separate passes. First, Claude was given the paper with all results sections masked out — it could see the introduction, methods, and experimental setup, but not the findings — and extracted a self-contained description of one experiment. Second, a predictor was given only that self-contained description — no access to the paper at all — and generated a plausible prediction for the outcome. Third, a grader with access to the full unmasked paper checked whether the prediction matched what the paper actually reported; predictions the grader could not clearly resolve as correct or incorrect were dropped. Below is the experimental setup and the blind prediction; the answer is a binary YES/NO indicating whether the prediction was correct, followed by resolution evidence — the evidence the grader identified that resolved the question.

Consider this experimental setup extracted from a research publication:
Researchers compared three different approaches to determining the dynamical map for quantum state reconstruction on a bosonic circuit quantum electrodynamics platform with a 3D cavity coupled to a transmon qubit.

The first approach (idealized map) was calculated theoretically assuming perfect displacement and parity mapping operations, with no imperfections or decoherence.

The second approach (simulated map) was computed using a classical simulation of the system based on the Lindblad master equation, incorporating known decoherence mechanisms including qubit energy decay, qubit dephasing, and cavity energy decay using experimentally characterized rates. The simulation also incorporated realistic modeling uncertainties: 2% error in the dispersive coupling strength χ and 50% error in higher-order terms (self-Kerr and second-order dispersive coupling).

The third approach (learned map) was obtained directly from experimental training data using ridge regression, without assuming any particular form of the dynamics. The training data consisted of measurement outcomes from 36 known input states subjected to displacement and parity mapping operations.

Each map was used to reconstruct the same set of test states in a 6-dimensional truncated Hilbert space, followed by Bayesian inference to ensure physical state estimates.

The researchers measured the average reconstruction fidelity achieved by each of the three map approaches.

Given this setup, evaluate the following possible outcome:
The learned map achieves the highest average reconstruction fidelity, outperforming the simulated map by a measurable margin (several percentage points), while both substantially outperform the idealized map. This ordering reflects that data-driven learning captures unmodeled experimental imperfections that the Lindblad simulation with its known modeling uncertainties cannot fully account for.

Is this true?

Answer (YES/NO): NO